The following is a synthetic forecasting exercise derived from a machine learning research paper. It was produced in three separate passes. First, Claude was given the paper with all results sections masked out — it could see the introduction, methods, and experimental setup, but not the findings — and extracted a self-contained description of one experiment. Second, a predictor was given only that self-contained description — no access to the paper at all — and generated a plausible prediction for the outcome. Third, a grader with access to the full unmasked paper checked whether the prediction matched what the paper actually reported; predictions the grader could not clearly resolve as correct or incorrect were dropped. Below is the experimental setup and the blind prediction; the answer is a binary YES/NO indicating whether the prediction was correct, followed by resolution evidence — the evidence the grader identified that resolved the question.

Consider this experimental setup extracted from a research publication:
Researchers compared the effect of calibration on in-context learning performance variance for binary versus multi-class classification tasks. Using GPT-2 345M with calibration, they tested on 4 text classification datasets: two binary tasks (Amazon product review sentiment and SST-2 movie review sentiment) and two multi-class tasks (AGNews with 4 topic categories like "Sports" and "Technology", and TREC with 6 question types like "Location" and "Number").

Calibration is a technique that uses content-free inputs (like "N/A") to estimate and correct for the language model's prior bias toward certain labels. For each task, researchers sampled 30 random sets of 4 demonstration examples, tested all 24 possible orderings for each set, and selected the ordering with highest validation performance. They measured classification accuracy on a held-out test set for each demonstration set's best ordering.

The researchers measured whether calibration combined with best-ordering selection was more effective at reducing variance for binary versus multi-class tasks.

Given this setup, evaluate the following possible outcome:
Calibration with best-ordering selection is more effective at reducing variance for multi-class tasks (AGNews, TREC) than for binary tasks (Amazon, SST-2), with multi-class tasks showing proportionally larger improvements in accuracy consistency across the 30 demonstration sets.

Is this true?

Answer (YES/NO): NO